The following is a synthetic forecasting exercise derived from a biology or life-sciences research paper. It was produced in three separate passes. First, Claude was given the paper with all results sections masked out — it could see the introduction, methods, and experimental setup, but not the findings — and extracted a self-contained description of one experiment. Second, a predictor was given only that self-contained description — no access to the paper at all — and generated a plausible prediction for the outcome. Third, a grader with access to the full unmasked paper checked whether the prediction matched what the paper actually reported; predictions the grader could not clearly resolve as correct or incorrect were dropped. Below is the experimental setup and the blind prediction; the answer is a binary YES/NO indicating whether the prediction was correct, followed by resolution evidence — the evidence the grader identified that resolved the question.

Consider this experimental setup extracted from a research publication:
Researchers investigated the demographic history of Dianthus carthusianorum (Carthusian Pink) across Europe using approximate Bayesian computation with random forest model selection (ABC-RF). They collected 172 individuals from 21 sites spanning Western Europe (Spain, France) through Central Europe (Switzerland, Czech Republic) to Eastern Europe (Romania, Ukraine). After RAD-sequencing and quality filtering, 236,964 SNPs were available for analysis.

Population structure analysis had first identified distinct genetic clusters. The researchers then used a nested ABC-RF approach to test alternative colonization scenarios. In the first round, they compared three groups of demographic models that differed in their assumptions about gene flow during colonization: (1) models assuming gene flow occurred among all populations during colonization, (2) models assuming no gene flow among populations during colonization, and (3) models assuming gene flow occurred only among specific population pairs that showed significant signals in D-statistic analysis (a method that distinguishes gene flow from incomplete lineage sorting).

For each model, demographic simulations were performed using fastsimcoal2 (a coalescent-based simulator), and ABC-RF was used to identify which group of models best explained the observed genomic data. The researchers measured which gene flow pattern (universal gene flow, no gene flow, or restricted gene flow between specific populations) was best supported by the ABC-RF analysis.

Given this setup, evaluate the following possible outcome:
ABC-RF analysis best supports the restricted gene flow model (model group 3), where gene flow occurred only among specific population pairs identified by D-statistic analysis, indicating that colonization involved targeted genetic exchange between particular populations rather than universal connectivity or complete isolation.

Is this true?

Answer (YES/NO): YES